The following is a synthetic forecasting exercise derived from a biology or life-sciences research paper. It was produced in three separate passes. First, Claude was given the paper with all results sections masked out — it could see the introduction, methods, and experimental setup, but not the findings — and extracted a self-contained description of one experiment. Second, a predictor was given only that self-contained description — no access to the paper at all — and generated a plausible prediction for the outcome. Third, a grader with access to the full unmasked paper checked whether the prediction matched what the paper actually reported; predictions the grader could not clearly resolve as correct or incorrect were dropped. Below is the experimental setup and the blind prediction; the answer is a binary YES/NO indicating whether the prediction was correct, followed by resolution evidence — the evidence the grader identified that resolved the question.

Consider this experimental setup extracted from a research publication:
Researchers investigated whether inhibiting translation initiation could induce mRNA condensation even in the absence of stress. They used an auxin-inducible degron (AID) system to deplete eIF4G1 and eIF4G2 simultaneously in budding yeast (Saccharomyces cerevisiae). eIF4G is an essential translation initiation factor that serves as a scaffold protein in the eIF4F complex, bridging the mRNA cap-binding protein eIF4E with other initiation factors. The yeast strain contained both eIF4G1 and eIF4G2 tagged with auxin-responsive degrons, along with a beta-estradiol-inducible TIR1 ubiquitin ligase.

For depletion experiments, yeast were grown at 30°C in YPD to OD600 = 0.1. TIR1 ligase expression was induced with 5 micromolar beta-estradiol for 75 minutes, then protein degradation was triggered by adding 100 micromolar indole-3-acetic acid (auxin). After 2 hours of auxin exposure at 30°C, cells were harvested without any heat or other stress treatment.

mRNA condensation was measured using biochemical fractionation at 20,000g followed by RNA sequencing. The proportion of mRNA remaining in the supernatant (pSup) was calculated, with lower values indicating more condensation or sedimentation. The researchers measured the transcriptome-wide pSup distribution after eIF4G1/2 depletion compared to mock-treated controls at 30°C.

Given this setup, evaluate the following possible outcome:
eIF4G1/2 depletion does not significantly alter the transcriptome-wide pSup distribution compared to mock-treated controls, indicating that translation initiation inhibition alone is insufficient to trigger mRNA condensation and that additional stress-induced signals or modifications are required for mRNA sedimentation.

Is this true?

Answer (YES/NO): NO